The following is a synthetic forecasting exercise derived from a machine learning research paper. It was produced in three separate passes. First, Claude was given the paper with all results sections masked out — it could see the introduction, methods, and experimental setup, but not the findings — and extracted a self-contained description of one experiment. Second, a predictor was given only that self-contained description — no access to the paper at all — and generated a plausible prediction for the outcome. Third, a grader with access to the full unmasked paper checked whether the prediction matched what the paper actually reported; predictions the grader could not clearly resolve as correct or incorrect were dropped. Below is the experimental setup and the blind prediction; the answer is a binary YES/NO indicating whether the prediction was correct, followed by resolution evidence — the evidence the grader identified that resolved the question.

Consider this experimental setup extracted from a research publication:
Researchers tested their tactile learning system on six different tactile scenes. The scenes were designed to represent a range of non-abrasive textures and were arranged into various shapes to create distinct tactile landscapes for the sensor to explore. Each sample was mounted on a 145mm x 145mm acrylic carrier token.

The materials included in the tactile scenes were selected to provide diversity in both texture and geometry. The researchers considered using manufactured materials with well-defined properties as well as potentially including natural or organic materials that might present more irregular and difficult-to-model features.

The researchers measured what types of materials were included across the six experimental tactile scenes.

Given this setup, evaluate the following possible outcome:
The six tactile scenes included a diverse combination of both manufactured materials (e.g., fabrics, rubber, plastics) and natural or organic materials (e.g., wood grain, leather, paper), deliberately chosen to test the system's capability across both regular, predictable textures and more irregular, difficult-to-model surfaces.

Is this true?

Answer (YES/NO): NO